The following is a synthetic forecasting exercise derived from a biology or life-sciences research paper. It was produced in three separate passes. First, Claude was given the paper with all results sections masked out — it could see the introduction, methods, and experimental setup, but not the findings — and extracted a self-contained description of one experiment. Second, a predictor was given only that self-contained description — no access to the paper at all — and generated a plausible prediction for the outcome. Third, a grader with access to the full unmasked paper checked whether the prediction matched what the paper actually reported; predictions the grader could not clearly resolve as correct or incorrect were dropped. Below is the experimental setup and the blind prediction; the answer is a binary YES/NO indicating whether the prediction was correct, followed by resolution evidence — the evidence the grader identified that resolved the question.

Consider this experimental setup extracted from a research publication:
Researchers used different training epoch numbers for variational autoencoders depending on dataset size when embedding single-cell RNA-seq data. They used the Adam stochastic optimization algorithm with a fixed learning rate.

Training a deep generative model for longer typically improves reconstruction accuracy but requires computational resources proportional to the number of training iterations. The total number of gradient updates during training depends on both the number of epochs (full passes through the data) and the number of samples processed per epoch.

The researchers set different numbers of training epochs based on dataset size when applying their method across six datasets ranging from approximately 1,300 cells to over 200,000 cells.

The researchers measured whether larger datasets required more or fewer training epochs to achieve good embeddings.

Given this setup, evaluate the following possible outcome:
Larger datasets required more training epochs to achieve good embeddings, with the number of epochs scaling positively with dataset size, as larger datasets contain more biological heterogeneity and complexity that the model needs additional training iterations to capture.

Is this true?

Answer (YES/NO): NO